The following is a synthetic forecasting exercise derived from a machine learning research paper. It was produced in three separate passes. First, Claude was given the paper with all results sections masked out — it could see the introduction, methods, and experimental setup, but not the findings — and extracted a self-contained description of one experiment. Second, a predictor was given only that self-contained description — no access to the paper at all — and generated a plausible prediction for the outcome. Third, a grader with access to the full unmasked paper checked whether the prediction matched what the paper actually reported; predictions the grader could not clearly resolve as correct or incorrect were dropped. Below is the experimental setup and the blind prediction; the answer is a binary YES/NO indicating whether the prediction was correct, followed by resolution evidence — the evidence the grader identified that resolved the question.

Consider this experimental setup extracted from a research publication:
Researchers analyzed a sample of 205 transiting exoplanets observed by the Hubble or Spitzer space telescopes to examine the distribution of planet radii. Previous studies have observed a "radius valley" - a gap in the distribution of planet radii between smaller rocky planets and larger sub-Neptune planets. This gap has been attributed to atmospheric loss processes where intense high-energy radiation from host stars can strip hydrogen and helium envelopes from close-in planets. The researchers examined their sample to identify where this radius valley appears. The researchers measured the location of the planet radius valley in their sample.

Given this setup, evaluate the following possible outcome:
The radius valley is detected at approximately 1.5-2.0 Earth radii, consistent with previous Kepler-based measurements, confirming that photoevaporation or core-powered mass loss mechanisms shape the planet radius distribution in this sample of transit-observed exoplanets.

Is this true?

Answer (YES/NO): YES